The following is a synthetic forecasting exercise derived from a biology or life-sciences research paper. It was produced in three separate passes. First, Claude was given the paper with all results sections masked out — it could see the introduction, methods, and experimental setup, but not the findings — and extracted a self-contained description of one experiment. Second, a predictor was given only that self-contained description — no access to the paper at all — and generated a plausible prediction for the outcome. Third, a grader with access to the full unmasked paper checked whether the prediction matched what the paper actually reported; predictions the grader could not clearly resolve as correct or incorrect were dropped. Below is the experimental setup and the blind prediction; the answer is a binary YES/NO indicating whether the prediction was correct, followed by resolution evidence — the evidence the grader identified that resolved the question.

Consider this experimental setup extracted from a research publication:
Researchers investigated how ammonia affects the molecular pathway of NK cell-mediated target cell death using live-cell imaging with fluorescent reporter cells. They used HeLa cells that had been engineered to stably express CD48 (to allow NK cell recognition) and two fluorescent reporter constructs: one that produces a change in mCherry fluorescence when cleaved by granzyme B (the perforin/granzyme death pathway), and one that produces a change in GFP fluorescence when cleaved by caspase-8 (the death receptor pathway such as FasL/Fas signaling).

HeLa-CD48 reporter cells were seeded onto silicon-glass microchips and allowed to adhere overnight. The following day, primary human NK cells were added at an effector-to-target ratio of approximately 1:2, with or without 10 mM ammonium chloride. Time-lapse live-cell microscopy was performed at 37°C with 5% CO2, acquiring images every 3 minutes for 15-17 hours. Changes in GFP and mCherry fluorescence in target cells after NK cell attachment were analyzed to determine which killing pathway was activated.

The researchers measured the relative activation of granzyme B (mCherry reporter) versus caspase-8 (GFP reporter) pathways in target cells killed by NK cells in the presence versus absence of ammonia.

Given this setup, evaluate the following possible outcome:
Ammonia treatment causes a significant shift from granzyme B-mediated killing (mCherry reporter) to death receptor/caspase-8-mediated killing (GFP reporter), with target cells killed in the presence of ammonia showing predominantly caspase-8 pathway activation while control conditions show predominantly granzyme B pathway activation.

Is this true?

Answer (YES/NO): YES